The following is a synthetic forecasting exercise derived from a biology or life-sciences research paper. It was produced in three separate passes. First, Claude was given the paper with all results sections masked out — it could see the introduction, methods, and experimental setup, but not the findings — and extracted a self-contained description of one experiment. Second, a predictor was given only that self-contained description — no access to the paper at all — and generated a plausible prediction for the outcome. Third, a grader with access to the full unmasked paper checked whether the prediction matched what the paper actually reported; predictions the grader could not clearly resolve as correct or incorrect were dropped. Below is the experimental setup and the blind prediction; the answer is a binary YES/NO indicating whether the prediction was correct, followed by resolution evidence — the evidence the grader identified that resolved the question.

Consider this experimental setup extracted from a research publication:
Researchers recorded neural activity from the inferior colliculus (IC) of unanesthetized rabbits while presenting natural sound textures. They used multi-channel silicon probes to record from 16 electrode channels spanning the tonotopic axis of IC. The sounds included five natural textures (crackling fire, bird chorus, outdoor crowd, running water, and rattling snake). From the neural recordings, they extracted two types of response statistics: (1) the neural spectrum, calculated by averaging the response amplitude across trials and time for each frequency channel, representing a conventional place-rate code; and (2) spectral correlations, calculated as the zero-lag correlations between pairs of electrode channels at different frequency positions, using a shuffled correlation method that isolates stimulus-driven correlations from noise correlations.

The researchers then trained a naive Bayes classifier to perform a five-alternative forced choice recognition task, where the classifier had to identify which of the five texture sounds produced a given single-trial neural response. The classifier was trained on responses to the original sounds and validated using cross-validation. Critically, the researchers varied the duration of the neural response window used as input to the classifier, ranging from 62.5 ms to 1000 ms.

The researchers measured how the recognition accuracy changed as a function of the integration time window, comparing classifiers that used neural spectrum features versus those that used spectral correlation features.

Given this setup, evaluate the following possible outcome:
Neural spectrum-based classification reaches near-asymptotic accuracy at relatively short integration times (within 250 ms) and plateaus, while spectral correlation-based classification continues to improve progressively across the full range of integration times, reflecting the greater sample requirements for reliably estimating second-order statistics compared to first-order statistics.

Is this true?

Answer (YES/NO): NO